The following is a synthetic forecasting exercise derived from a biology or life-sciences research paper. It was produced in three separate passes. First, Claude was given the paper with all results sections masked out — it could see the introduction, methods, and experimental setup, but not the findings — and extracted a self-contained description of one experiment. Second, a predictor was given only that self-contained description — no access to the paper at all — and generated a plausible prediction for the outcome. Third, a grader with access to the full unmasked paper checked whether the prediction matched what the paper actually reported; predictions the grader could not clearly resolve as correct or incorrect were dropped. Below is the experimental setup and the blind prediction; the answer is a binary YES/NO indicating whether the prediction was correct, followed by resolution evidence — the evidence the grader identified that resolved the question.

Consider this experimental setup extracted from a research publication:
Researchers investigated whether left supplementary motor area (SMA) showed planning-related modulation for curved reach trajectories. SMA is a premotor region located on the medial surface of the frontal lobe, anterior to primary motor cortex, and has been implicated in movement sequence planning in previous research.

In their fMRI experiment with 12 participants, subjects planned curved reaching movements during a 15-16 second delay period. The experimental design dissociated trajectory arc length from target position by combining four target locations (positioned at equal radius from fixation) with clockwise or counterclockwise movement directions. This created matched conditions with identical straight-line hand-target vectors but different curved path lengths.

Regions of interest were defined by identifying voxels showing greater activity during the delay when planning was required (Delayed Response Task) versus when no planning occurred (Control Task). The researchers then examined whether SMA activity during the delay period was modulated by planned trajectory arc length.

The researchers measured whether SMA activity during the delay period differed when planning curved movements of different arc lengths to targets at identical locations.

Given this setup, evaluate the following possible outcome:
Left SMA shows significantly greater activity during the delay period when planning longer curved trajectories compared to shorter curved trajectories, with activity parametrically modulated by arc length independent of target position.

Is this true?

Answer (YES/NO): NO